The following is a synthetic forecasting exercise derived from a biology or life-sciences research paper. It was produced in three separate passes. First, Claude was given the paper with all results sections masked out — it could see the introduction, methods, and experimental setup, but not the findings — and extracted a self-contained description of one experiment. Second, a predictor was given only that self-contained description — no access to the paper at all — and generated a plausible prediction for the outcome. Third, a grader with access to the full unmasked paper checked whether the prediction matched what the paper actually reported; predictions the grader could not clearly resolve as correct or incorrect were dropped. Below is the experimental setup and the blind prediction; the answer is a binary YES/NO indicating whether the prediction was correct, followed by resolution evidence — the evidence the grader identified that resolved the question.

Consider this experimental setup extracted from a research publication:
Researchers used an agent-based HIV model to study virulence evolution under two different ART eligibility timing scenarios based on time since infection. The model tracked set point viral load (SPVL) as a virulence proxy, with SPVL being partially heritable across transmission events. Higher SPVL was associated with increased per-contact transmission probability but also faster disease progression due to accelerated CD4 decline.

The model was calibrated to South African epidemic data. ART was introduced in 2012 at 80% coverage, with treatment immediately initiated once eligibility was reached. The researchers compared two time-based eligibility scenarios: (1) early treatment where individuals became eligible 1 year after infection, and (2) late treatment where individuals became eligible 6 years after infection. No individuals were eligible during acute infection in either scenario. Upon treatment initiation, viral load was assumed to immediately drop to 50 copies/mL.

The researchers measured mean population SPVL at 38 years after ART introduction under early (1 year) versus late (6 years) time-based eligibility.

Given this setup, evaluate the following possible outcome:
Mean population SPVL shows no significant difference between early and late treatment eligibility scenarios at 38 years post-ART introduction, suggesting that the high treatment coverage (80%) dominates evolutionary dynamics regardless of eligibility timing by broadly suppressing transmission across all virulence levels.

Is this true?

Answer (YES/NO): NO